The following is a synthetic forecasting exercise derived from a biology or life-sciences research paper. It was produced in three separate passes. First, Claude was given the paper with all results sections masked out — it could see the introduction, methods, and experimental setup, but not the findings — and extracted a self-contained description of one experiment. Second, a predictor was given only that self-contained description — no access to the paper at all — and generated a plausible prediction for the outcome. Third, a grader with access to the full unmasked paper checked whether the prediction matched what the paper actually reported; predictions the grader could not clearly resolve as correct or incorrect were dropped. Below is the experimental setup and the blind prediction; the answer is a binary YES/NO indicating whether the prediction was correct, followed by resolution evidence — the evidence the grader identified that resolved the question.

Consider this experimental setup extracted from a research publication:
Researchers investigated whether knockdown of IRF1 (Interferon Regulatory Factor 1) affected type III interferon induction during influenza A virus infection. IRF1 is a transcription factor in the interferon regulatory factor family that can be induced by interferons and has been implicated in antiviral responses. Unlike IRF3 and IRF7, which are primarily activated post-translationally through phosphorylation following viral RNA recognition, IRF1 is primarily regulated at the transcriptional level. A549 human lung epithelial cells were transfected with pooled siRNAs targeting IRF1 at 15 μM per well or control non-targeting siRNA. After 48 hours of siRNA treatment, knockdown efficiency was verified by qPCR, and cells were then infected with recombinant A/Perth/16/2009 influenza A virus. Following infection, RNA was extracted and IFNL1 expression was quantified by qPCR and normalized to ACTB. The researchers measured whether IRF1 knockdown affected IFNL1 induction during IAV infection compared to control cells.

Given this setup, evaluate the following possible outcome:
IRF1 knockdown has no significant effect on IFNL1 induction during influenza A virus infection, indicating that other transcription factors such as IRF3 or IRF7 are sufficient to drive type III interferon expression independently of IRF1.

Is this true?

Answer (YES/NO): NO